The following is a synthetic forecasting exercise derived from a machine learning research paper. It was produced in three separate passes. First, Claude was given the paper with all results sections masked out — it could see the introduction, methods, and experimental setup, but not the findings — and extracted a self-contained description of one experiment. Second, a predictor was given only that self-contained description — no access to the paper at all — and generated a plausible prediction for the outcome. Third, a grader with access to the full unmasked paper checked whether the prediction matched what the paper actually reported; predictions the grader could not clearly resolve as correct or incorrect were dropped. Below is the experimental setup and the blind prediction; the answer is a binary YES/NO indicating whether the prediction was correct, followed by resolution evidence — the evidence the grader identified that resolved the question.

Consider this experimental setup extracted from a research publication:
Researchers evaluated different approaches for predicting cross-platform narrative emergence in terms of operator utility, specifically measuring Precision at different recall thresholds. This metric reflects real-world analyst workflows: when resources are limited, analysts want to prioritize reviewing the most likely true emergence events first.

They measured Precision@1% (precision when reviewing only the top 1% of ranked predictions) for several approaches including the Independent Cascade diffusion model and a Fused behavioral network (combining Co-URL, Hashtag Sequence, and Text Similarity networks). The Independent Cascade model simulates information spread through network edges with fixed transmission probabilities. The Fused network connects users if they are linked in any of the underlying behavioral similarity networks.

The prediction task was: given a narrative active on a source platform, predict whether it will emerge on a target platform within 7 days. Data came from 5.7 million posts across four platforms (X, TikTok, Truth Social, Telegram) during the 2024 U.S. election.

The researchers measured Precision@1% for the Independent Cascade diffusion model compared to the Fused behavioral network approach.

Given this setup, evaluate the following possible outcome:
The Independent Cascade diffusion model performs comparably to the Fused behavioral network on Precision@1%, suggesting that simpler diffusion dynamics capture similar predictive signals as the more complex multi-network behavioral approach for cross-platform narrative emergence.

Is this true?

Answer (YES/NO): YES